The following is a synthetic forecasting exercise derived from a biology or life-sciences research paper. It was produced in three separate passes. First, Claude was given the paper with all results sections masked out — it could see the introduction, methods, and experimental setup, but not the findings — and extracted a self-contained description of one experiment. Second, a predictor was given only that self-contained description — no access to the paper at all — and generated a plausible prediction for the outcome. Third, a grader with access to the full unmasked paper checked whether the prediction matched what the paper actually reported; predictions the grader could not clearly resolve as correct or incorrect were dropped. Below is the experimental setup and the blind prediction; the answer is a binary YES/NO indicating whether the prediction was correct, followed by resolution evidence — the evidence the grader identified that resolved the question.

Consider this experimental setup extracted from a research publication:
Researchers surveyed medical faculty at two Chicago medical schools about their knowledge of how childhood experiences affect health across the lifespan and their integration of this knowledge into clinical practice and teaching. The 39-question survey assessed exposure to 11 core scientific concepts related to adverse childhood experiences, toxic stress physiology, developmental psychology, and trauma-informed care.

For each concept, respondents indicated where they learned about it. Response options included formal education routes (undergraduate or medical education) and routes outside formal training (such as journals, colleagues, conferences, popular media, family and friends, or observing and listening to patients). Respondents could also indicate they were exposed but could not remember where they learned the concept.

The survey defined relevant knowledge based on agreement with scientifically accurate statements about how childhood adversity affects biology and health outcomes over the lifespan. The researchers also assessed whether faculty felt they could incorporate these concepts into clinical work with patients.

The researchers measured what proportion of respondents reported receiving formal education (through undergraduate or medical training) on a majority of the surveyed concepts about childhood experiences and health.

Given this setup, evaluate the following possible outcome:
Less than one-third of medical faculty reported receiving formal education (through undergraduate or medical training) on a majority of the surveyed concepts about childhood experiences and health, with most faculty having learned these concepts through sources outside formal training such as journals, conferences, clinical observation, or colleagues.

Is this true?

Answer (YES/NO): YES